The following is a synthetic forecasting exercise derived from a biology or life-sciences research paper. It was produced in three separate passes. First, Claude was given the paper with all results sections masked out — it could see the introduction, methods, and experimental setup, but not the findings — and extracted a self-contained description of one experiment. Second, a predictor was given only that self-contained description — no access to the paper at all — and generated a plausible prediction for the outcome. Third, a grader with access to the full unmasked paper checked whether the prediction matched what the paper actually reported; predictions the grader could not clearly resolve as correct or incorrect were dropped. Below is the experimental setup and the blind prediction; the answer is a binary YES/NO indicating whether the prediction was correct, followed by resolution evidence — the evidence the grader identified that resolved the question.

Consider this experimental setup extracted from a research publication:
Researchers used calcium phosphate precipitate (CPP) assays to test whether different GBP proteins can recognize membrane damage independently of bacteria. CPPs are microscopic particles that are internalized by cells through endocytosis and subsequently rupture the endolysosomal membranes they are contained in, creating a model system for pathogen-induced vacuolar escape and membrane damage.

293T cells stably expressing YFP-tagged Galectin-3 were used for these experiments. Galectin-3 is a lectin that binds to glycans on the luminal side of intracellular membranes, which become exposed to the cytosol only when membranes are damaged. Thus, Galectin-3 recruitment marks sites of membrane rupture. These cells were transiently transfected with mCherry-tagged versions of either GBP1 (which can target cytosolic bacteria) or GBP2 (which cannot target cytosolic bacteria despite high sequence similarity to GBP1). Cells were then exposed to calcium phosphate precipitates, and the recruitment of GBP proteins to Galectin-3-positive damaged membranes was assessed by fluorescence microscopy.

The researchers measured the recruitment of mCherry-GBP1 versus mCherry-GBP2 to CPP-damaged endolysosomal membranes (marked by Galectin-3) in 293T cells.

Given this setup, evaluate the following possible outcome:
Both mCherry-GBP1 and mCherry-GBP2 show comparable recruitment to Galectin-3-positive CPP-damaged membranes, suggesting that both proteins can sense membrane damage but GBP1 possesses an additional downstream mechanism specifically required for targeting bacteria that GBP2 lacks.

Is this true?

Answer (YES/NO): NO